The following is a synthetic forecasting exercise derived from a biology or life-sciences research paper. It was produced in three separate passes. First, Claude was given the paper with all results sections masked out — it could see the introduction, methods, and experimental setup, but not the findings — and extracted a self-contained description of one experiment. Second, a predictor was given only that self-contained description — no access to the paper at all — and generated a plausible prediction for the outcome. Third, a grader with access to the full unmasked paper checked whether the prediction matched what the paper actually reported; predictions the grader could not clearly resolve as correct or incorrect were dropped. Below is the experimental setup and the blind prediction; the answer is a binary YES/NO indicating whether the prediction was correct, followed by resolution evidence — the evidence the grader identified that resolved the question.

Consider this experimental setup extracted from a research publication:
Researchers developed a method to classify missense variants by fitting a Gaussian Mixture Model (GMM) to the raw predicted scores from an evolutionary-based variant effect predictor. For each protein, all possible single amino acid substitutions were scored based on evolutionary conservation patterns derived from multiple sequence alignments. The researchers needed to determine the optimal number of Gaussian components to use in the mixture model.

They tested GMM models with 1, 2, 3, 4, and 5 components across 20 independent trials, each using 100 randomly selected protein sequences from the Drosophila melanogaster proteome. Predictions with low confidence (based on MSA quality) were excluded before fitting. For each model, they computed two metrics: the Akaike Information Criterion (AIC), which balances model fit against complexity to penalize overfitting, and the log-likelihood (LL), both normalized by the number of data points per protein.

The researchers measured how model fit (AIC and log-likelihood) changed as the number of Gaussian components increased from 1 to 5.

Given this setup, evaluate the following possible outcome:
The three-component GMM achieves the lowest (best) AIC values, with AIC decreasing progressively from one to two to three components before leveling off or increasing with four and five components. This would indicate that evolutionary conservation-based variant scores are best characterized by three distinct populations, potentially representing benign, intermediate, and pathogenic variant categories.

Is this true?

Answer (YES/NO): YES